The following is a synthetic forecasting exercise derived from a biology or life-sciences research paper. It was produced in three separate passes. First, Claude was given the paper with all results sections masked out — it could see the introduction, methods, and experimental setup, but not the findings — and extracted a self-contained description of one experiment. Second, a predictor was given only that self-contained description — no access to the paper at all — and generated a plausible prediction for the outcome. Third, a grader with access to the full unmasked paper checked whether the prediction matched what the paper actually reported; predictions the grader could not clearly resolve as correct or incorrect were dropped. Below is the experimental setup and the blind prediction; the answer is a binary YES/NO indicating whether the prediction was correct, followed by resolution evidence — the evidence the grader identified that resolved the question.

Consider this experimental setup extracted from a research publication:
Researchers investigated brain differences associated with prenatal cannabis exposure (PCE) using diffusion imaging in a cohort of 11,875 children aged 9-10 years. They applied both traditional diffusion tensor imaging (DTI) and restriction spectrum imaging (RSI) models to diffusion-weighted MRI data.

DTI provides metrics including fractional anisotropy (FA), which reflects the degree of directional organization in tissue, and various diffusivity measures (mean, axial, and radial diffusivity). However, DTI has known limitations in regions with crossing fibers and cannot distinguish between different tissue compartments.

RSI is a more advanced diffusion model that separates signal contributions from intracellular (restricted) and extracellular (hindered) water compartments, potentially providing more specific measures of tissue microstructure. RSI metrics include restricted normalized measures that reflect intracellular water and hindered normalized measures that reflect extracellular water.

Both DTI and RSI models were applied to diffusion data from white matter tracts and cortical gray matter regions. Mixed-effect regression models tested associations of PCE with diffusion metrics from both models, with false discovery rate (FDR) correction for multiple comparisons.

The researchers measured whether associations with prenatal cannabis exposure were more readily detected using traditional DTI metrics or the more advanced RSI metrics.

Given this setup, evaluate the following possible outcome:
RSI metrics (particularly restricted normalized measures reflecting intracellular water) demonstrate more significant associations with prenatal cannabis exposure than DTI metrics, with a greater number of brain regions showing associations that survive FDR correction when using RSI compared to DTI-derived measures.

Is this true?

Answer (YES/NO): NO